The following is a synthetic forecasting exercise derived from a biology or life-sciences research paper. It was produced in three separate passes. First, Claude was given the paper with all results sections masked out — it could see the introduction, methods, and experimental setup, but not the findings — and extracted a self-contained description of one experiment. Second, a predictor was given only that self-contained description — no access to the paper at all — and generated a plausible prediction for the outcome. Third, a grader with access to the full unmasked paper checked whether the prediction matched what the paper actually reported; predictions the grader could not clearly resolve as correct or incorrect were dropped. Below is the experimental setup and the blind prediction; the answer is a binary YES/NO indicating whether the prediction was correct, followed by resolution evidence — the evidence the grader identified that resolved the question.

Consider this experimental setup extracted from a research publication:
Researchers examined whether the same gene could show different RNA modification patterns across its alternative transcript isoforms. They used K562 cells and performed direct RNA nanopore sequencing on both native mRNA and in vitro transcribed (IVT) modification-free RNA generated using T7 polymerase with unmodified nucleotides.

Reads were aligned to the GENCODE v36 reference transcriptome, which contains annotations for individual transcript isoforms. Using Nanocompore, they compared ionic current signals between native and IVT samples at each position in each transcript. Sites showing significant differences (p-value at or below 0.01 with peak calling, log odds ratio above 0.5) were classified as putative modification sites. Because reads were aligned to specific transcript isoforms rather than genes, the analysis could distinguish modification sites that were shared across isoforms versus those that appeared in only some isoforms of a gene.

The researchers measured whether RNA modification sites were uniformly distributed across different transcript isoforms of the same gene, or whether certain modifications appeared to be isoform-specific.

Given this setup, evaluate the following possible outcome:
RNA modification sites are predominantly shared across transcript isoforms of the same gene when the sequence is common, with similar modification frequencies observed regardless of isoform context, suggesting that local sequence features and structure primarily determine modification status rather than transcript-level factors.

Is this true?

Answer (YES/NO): NO